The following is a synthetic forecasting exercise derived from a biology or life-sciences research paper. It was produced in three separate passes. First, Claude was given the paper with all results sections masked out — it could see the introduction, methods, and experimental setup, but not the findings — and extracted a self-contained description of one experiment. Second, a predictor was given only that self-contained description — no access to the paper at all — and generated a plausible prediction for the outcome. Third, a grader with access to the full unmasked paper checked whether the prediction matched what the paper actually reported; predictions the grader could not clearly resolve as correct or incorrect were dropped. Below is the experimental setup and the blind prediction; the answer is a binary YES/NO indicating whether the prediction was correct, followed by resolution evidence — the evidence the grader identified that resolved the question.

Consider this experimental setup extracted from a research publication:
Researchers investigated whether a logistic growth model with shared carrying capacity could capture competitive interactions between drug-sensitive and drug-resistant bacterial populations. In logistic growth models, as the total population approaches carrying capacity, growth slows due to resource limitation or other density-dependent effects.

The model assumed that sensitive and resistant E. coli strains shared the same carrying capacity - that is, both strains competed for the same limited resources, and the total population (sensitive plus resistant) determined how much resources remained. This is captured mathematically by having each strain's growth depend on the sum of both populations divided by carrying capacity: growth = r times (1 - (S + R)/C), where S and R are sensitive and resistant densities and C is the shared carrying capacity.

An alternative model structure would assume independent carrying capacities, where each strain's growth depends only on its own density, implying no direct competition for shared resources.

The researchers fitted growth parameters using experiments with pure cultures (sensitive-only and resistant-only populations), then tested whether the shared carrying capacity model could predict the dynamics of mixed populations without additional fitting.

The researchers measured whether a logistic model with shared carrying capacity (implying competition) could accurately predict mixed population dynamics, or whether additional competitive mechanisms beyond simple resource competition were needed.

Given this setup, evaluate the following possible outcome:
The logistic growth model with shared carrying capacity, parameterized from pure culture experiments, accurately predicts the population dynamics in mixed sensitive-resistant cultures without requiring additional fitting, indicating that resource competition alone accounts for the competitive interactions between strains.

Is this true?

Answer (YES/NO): YES